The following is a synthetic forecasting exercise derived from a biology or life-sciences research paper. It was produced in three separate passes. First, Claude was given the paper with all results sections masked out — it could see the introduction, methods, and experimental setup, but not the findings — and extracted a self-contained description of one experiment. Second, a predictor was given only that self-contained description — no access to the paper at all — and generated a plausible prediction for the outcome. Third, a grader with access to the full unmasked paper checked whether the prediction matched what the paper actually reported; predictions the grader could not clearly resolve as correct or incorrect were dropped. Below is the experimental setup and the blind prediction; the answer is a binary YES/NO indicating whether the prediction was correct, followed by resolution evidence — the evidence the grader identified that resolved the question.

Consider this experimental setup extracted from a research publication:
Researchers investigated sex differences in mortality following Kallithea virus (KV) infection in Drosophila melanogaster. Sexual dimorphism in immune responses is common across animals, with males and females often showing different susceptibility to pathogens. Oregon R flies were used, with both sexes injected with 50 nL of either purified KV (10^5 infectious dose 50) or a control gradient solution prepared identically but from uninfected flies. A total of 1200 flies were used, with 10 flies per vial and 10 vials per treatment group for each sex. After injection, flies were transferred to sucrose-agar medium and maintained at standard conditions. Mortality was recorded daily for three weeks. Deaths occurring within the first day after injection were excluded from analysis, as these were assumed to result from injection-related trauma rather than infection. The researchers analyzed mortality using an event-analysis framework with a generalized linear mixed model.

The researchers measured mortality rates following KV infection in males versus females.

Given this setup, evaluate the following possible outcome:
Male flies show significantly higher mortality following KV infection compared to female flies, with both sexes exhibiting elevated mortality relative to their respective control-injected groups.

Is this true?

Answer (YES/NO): YES